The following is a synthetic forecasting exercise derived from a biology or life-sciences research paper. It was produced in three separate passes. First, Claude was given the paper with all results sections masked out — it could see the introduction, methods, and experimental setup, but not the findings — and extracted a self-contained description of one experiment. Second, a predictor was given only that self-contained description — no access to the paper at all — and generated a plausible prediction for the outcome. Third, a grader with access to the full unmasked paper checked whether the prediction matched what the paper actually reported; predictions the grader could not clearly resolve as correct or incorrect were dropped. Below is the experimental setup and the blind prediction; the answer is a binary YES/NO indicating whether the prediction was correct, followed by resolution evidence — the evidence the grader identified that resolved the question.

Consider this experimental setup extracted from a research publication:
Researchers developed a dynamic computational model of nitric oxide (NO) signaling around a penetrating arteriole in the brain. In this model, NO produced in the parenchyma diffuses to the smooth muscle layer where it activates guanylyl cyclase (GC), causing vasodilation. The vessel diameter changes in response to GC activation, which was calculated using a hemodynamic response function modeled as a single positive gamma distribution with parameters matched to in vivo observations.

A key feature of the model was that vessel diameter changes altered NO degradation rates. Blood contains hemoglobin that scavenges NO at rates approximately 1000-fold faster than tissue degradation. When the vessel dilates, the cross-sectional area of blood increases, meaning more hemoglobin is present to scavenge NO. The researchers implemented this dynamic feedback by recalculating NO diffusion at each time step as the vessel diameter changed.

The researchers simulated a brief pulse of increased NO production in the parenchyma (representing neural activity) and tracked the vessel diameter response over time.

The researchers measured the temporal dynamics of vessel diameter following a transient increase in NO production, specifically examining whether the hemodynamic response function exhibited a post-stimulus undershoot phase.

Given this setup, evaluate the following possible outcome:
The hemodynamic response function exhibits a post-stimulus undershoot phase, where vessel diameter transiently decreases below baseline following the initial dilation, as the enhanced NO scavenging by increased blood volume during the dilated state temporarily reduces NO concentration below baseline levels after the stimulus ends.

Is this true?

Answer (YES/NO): YES